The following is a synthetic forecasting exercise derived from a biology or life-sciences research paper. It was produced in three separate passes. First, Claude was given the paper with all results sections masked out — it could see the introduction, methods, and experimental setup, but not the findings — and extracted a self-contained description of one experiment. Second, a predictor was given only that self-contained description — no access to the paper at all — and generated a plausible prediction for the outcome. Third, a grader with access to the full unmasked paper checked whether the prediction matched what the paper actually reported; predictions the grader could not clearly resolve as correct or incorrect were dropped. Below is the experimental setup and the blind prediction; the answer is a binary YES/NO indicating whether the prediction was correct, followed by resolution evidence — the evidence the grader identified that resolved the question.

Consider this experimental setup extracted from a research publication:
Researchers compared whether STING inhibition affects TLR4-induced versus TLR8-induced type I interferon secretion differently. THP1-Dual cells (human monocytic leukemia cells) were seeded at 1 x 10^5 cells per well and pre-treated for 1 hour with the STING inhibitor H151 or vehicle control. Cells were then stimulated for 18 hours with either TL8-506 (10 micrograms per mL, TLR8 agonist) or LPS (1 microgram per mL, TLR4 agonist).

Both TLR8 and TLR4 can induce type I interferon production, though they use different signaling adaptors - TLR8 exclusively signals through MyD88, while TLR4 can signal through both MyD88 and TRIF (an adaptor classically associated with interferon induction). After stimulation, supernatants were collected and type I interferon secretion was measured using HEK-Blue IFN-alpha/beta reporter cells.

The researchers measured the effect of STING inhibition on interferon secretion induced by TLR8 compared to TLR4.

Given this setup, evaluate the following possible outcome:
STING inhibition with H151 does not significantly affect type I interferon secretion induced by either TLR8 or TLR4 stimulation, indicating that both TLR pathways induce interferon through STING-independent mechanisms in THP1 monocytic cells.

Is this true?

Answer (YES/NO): NO